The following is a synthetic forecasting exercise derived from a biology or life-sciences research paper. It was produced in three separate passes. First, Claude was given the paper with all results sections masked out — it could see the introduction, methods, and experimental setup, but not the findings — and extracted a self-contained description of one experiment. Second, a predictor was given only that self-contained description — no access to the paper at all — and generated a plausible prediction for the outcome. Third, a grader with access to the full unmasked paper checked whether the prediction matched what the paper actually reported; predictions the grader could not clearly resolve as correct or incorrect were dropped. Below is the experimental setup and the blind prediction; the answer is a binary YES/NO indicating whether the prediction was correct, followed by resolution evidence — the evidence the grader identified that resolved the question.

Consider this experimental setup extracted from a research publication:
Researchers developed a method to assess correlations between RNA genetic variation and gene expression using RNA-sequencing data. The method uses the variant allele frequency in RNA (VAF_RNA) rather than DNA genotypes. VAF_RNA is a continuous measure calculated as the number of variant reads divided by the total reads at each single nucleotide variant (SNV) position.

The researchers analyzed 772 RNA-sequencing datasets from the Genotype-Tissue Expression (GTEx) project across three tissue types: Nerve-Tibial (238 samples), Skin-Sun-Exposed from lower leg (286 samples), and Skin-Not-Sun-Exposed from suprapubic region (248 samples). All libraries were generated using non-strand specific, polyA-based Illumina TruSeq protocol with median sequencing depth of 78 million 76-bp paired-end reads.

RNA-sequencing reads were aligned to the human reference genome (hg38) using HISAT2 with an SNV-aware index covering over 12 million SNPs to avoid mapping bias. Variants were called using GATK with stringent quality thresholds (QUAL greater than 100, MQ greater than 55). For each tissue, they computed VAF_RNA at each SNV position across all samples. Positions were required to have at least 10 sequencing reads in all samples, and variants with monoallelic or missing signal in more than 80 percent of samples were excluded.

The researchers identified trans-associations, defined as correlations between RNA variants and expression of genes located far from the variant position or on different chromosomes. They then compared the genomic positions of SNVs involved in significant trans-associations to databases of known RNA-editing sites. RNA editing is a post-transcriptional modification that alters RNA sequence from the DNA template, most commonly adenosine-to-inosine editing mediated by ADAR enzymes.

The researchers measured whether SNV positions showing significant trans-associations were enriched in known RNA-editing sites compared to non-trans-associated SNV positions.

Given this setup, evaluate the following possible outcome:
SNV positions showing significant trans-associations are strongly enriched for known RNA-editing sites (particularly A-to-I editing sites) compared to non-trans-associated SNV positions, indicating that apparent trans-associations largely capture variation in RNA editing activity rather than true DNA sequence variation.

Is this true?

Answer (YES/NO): YES